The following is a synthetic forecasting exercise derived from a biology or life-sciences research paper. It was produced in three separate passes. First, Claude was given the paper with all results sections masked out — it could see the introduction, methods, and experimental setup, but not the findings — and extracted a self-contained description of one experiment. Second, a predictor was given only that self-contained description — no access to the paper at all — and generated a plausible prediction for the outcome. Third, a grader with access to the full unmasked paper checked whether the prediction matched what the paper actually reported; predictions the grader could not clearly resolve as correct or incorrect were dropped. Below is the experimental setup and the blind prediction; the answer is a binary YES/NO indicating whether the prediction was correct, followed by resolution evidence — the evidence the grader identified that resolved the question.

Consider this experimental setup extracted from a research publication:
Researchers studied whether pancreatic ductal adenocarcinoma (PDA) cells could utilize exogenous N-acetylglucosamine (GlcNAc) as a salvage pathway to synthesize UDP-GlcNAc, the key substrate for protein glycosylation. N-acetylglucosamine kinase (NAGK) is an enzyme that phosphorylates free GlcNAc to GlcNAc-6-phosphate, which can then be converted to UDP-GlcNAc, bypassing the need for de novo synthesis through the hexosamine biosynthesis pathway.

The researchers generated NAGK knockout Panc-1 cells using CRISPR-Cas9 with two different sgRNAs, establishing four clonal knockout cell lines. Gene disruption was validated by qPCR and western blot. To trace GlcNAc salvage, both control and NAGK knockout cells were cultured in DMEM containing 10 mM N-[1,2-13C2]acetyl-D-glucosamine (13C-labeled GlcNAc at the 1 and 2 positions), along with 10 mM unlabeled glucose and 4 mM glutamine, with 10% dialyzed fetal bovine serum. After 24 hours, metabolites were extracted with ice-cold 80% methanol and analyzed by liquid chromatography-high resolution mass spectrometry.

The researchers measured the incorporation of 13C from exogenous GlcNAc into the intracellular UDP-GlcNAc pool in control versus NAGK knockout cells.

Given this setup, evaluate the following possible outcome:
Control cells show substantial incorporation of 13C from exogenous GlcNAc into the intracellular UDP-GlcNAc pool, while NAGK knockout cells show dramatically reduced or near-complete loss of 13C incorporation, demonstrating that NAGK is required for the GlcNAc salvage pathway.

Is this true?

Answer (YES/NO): YES